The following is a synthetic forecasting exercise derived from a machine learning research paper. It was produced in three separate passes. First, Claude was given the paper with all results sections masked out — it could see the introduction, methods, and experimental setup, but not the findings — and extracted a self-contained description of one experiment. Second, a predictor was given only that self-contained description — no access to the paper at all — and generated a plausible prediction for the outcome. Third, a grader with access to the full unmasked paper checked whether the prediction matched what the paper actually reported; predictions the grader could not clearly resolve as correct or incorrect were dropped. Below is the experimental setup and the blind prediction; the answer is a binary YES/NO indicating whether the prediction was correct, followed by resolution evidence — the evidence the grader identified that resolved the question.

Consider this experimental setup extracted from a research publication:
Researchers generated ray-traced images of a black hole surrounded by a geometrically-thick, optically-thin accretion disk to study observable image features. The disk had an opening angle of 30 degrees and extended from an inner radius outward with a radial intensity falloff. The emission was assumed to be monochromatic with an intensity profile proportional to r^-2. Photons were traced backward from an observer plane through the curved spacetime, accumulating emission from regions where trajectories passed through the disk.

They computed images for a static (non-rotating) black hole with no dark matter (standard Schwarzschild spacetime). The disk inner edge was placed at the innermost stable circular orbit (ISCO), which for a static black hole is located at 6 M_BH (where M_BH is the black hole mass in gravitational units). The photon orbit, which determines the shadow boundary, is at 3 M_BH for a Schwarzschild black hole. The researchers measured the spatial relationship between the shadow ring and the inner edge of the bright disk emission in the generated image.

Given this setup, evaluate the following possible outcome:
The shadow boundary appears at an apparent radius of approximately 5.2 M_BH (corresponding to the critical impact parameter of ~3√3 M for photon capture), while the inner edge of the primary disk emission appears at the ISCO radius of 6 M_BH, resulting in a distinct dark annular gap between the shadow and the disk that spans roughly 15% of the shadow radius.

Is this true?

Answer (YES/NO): YES